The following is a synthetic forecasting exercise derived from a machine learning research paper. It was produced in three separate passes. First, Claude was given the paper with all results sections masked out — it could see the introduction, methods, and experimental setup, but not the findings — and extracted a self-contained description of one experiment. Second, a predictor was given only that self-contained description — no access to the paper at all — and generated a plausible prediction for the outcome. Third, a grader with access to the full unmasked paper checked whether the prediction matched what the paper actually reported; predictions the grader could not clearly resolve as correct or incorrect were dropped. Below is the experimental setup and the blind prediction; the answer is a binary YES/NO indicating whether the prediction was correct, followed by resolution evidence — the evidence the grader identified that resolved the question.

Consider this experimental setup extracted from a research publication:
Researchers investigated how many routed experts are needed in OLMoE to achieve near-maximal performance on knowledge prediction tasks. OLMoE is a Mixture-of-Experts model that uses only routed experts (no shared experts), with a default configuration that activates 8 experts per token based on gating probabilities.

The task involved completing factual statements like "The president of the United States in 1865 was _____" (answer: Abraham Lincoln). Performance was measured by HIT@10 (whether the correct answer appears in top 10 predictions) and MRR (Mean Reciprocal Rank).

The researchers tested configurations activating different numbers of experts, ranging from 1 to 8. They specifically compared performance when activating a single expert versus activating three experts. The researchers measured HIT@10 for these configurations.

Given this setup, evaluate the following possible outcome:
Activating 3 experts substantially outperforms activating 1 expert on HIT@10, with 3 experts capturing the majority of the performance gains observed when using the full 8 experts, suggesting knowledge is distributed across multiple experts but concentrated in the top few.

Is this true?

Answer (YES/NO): YES